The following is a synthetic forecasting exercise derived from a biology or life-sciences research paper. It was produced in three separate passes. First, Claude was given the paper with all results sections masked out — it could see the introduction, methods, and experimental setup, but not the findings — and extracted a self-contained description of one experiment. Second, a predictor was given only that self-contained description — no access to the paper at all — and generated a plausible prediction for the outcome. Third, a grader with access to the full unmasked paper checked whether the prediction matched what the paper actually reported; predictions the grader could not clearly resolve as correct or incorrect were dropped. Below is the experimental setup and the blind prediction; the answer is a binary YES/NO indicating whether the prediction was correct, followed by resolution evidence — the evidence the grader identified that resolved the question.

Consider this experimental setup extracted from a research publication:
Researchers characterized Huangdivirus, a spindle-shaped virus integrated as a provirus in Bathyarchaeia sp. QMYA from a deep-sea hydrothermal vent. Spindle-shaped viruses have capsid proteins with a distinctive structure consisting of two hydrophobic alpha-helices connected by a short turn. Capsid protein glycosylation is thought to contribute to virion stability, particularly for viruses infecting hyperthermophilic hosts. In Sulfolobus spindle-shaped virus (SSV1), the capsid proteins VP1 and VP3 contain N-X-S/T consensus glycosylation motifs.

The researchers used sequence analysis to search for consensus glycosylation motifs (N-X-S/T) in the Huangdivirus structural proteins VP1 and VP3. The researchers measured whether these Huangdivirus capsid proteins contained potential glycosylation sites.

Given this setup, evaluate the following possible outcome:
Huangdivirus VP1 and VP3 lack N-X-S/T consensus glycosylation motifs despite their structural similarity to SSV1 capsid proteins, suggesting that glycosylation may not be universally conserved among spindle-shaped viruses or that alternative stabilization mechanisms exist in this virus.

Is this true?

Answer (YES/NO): NO